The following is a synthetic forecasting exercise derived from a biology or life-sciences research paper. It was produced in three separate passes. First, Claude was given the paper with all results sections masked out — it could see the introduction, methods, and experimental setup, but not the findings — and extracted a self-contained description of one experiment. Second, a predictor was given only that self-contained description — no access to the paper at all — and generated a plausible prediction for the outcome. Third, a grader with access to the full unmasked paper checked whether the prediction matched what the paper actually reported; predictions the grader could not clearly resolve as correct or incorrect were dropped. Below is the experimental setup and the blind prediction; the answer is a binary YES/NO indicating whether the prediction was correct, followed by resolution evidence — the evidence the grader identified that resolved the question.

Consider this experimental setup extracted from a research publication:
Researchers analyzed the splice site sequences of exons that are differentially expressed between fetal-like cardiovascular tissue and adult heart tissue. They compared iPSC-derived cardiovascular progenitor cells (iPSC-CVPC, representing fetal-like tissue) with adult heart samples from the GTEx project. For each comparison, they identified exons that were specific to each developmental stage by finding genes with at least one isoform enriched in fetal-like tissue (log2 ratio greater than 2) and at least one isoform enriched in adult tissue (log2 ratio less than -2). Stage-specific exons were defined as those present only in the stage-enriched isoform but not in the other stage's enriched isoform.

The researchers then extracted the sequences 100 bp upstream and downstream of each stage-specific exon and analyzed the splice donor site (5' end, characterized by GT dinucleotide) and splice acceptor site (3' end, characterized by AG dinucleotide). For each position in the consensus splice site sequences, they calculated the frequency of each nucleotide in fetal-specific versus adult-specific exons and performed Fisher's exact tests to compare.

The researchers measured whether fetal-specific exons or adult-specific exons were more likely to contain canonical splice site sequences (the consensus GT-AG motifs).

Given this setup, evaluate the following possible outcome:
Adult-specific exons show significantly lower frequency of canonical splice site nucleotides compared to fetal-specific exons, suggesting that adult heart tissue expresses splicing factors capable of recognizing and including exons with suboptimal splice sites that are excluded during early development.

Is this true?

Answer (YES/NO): YES